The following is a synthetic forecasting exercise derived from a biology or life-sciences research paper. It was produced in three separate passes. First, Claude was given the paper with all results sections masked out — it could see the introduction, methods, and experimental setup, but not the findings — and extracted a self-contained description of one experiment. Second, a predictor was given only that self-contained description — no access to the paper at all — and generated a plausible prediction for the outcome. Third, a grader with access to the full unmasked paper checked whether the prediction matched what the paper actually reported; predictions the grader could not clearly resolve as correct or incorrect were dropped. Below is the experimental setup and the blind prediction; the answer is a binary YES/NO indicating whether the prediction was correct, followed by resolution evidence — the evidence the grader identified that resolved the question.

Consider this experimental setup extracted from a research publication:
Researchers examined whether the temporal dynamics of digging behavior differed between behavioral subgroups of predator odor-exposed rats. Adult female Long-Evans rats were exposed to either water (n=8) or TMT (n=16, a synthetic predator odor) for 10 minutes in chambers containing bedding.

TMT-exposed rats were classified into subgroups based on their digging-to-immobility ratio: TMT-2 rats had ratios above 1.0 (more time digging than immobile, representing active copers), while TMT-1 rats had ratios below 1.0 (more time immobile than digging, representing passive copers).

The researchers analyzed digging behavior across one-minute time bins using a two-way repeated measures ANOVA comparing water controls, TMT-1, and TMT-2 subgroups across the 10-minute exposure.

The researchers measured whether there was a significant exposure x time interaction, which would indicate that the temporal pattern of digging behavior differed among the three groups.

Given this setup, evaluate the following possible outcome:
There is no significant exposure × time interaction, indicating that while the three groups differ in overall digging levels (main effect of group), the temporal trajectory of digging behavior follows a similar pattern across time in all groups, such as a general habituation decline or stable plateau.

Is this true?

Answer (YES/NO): NO